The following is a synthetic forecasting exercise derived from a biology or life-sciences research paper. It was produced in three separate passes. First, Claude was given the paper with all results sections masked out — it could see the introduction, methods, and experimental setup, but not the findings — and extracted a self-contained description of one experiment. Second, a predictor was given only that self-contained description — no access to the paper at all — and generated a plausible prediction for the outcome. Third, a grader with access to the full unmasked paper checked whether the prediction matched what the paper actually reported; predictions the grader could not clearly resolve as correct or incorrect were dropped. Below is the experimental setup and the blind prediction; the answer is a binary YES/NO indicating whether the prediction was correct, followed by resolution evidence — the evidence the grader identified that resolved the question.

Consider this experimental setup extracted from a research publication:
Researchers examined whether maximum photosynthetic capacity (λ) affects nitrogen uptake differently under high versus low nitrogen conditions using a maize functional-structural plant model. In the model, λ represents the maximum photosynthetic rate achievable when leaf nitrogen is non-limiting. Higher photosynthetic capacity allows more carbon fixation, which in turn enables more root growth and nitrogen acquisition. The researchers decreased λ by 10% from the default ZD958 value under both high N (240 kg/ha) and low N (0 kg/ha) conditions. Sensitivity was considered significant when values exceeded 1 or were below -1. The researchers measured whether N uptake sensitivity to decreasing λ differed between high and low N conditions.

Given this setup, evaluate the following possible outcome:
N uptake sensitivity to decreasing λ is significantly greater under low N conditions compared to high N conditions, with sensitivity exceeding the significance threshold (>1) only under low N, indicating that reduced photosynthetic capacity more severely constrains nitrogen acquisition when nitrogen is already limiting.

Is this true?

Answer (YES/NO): NO